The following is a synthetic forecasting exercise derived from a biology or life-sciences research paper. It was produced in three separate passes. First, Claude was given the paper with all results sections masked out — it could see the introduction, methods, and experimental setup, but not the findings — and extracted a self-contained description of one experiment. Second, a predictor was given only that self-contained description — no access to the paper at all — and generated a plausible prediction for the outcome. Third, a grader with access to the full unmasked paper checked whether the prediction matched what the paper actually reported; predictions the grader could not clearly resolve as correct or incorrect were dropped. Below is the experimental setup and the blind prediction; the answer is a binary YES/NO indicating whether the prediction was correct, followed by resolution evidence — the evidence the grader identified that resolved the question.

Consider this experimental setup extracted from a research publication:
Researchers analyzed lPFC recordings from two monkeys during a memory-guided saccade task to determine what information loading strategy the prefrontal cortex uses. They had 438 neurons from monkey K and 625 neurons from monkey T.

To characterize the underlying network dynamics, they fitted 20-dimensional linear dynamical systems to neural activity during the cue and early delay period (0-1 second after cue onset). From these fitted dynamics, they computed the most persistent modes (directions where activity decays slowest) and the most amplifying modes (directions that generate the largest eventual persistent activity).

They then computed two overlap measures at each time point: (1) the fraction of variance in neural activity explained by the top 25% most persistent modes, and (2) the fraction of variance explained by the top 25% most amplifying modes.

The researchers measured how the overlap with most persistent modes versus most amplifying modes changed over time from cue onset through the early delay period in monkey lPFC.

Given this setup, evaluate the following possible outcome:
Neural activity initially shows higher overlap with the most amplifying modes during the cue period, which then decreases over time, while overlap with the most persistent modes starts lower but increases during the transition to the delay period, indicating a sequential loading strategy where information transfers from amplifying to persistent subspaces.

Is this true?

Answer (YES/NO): YES